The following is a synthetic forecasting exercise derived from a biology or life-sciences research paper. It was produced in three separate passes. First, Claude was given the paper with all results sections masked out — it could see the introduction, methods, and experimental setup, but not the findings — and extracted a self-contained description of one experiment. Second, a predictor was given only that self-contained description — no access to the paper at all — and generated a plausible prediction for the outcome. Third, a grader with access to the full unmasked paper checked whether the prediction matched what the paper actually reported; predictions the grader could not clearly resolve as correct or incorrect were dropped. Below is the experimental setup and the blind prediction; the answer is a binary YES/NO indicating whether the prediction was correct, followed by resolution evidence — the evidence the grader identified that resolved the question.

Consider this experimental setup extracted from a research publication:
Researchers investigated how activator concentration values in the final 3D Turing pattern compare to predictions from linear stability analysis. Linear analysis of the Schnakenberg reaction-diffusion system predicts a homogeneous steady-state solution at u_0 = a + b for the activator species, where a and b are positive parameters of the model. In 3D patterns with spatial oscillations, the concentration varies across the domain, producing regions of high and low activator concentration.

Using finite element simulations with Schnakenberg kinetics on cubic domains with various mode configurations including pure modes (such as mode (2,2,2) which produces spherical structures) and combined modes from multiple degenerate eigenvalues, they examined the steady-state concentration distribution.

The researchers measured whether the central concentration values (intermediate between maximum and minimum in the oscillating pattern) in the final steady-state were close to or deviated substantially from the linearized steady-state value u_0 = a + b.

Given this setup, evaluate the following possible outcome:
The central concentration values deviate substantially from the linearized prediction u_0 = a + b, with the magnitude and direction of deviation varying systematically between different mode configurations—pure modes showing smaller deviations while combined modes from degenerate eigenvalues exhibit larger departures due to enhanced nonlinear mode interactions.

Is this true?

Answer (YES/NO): NO